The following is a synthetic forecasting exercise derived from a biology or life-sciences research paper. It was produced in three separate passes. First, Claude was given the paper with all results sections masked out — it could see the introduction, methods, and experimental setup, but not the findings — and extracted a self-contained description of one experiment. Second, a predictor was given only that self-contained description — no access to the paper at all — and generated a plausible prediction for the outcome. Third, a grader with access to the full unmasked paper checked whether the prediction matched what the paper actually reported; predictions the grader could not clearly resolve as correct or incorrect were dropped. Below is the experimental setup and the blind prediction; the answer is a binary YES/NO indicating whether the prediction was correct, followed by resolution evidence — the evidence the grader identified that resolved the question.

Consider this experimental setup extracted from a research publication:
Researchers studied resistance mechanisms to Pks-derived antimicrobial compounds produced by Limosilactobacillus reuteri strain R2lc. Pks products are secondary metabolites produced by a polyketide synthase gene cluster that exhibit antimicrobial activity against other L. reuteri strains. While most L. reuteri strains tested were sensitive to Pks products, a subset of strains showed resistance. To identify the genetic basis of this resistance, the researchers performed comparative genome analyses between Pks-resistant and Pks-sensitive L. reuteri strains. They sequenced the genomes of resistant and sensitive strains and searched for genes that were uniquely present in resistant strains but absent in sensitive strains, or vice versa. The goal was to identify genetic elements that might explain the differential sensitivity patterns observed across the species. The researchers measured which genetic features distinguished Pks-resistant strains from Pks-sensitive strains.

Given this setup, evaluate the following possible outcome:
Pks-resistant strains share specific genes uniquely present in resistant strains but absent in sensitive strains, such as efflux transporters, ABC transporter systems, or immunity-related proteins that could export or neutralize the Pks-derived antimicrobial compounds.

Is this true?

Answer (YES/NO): NO